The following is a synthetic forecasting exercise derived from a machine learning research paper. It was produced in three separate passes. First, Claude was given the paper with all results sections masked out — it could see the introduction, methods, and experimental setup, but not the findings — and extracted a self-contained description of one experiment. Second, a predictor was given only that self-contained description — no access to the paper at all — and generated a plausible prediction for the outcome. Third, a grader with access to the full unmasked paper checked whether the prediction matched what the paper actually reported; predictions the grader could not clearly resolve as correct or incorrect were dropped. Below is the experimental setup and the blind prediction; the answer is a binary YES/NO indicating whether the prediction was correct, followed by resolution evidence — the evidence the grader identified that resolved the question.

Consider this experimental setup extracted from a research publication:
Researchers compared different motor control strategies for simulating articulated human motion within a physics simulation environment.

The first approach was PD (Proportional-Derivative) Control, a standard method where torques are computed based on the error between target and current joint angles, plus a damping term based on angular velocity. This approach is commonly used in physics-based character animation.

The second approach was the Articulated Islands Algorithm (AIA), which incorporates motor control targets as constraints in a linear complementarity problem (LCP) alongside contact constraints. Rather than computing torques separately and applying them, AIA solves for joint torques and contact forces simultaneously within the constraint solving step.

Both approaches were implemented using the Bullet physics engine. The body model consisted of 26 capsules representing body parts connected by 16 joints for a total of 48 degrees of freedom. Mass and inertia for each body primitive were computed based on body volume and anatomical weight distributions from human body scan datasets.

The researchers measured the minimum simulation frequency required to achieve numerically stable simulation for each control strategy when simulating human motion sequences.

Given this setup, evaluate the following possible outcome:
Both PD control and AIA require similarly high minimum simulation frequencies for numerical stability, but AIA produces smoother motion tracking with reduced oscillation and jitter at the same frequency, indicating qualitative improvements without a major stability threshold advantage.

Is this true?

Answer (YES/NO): NO